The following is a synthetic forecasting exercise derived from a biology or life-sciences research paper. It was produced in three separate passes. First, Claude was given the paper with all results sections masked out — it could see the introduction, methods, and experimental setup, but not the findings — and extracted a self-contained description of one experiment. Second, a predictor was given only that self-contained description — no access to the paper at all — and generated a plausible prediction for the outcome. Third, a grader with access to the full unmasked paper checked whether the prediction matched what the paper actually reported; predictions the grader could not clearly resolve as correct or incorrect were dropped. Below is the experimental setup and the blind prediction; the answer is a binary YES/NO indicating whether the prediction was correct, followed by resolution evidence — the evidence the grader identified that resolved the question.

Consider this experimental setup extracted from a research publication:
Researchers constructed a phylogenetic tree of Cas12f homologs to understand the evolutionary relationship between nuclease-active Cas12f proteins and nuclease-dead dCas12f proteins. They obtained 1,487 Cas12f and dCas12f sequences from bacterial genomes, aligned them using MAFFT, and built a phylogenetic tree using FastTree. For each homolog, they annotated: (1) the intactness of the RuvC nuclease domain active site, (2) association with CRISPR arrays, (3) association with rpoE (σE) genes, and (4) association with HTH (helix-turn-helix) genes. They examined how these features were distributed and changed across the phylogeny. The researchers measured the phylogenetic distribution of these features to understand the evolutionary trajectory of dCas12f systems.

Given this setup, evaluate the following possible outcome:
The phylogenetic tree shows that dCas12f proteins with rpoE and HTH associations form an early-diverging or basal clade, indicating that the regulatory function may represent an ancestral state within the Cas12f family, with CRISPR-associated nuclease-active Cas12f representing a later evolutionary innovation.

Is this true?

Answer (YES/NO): NO